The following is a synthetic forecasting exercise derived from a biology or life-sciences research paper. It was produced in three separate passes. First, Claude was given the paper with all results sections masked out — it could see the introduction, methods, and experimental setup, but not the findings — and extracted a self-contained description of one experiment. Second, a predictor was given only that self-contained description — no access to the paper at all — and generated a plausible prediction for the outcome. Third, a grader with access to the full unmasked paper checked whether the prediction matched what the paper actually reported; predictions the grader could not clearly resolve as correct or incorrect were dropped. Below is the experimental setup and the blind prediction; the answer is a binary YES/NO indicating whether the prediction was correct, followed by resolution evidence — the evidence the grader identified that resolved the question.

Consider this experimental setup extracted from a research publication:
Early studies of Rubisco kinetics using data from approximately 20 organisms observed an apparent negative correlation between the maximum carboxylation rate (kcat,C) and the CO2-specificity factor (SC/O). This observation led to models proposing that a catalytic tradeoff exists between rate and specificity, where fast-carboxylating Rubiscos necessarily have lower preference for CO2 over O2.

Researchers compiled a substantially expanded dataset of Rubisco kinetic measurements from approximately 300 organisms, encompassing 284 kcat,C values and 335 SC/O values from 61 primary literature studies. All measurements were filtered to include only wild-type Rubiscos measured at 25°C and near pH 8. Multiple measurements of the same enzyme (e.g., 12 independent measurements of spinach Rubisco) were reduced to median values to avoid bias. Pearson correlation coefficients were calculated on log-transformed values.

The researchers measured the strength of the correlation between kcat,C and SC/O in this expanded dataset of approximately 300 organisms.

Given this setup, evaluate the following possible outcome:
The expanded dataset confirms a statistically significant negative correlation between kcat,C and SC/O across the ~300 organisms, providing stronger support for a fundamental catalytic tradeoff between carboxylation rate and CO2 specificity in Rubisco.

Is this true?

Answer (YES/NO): NO